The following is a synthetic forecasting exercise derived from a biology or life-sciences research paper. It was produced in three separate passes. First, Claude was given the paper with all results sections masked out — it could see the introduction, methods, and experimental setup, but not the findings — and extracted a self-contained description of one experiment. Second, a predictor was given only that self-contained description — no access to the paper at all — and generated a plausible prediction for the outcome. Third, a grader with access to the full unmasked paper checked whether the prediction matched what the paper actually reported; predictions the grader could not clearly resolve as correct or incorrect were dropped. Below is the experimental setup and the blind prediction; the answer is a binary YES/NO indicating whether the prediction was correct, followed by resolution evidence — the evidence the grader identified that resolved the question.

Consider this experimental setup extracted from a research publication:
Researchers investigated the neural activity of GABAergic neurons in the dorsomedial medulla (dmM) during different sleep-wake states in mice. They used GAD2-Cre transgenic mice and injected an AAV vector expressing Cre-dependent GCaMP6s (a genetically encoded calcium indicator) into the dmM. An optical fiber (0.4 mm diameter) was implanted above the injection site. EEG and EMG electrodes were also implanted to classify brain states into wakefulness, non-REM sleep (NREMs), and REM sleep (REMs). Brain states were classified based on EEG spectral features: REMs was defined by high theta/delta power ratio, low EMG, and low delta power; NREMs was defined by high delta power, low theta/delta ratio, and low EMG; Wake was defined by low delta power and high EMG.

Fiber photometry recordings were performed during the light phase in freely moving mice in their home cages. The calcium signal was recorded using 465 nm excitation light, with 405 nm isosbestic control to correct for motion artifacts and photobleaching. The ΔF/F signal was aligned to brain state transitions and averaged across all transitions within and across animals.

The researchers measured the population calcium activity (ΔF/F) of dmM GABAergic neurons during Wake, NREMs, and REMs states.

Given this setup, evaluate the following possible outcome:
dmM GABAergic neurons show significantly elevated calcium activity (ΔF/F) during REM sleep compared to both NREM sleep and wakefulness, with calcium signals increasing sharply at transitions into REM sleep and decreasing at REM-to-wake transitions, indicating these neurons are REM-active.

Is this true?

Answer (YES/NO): NO